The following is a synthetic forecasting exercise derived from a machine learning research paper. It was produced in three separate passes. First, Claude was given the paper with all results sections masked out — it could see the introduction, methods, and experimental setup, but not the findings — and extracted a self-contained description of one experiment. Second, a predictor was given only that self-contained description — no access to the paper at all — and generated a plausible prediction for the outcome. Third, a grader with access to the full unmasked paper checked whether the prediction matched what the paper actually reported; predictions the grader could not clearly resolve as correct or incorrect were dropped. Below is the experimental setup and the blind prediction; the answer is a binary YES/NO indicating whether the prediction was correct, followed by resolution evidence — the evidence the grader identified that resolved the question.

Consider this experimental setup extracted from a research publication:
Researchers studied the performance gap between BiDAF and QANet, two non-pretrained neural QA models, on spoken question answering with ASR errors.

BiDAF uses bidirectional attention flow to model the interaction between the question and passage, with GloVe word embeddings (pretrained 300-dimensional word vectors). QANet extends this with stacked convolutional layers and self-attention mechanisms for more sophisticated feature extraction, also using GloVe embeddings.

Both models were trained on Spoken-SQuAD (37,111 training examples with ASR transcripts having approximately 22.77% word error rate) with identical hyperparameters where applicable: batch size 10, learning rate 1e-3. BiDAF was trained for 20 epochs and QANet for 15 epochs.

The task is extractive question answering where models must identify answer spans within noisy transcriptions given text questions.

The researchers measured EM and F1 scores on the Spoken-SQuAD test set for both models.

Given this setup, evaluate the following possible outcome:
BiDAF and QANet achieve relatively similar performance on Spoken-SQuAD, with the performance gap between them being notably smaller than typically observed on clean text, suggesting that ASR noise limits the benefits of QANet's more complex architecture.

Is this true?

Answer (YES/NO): NO